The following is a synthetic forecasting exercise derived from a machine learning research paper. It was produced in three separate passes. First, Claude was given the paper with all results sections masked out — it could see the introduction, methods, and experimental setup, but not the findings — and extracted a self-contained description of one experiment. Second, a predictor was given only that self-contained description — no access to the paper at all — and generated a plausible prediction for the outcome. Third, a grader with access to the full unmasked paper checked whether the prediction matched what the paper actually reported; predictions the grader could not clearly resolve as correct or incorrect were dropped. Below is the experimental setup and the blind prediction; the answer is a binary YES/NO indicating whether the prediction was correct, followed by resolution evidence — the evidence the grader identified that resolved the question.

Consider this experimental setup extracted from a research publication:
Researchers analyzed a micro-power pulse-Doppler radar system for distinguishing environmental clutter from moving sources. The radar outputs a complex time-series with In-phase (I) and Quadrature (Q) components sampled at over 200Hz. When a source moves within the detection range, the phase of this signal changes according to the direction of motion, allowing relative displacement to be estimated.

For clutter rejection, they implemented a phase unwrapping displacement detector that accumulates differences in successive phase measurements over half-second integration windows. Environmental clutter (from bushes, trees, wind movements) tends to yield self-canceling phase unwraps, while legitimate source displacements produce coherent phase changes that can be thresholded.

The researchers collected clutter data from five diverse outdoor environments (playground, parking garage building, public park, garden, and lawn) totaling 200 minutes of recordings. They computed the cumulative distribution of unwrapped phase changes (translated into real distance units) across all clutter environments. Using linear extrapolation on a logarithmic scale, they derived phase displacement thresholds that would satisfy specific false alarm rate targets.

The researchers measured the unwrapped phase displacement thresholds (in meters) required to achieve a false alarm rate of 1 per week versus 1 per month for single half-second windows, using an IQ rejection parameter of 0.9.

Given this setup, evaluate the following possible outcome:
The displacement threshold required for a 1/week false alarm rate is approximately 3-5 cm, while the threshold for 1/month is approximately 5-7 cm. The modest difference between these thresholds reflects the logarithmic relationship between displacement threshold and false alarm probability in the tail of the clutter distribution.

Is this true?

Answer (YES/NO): NO